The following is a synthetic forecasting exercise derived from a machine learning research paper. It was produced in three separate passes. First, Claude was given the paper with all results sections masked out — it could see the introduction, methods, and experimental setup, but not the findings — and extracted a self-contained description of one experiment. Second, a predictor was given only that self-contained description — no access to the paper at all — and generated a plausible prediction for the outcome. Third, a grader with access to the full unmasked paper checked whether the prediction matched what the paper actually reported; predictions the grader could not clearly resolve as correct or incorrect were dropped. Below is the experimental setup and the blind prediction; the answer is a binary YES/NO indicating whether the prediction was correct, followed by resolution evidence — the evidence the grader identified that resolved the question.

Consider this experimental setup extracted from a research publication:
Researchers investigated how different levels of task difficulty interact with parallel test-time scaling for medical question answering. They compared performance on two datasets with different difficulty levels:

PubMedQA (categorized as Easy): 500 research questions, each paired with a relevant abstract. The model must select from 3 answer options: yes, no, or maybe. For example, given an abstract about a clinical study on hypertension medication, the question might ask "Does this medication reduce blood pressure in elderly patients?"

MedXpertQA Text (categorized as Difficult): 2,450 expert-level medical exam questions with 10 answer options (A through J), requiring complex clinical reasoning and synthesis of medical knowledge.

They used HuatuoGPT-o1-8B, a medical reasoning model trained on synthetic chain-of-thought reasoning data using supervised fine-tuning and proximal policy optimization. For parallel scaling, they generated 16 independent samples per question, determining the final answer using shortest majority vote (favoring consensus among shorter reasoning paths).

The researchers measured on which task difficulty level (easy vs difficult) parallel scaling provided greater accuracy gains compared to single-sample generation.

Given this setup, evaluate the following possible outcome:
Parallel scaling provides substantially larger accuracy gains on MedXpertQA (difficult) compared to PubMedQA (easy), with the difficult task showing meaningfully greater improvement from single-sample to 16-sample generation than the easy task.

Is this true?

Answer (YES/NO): NO